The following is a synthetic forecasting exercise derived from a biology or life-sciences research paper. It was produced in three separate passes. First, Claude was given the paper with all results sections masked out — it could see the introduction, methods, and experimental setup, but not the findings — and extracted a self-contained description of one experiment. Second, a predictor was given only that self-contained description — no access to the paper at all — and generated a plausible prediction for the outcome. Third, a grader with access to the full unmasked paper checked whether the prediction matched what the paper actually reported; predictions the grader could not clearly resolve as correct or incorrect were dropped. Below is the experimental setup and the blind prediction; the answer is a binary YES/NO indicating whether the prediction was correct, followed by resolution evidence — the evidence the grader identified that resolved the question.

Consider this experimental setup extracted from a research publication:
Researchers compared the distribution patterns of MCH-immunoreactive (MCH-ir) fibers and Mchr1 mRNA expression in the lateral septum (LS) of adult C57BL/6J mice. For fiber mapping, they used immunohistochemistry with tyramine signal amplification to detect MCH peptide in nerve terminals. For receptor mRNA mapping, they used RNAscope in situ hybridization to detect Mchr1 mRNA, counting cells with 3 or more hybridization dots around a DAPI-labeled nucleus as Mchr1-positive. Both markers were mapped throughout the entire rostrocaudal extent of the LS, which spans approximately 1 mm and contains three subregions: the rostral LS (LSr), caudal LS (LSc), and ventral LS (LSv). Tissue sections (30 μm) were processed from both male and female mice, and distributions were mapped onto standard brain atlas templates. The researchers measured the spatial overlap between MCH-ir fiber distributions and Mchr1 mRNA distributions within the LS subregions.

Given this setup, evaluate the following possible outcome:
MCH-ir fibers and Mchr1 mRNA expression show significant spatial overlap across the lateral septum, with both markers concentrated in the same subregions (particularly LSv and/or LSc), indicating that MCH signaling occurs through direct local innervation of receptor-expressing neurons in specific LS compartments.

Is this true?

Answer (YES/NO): NO